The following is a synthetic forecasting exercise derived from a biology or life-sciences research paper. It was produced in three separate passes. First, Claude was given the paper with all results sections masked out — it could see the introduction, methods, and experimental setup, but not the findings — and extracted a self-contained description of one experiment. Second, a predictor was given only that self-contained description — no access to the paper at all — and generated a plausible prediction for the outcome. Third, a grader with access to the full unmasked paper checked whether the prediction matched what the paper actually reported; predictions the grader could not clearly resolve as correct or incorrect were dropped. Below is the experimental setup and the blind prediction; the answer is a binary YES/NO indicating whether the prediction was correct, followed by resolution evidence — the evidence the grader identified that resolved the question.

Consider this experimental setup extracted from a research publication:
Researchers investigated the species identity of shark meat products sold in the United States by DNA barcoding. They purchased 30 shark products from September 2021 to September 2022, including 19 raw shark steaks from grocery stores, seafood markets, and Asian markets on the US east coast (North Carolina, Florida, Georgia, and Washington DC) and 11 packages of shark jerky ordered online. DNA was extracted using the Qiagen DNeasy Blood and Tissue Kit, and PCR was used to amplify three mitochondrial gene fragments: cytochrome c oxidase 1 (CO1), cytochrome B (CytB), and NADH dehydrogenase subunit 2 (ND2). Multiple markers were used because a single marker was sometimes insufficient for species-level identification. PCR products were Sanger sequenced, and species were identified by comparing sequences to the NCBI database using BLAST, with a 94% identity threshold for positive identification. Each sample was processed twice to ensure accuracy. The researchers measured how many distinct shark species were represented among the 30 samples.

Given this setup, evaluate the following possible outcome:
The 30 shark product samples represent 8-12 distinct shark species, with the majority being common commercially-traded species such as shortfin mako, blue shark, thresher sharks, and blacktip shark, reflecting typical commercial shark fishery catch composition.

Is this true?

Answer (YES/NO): NO